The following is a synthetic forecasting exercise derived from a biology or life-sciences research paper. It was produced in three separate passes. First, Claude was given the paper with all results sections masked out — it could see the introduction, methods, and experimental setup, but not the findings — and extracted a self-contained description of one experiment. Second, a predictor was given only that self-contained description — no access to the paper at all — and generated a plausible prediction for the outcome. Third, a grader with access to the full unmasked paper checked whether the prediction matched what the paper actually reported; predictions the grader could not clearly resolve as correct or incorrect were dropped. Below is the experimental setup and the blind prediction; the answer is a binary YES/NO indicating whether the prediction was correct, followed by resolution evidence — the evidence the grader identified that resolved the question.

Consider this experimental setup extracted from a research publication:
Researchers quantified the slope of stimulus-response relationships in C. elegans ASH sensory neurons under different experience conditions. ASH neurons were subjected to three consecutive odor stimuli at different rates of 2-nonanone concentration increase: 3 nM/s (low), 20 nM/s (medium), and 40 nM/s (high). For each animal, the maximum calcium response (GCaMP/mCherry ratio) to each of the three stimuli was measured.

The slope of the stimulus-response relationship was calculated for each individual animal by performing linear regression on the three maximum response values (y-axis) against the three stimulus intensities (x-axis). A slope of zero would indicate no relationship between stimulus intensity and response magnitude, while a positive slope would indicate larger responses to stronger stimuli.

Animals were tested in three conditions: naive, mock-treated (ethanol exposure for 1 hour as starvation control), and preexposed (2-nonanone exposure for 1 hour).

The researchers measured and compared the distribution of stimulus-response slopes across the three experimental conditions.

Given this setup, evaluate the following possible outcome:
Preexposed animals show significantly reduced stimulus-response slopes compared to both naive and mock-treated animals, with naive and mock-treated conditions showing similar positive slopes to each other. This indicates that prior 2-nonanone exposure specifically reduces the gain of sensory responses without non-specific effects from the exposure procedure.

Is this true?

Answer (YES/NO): NO